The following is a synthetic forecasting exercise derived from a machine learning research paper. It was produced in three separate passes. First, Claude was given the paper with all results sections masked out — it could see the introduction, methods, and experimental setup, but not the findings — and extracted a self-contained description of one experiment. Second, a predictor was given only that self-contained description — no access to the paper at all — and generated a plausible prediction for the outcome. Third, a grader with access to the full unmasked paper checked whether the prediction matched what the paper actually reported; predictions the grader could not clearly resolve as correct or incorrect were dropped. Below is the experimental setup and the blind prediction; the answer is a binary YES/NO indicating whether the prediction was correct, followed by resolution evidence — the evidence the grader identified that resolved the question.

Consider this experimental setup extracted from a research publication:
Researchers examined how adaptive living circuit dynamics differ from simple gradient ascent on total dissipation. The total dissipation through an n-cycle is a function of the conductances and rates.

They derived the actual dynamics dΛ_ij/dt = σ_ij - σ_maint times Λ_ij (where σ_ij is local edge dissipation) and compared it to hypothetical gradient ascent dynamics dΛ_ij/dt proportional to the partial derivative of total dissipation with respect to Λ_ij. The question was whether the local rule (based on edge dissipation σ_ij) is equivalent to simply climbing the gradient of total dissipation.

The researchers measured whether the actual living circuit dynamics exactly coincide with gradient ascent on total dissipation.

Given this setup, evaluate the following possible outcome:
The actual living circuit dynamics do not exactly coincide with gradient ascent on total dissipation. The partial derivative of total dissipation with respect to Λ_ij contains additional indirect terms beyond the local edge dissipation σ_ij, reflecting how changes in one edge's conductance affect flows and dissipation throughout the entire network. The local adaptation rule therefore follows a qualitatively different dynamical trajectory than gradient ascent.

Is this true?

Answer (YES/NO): YES